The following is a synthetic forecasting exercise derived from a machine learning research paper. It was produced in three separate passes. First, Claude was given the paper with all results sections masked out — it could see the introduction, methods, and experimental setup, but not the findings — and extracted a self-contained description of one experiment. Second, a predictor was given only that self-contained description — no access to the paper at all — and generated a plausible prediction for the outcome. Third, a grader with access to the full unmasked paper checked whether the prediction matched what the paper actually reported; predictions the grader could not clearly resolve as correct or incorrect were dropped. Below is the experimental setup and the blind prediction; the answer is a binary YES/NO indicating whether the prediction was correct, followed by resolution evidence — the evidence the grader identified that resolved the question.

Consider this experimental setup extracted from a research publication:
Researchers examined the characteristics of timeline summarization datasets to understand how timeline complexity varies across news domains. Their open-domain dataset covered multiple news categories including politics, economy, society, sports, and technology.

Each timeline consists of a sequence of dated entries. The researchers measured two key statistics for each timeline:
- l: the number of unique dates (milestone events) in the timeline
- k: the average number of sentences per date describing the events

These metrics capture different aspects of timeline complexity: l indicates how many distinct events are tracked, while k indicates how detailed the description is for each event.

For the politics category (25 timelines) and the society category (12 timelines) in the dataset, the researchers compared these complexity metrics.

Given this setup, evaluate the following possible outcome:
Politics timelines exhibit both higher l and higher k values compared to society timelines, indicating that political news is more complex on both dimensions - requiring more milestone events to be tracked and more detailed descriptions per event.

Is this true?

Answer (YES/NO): NO